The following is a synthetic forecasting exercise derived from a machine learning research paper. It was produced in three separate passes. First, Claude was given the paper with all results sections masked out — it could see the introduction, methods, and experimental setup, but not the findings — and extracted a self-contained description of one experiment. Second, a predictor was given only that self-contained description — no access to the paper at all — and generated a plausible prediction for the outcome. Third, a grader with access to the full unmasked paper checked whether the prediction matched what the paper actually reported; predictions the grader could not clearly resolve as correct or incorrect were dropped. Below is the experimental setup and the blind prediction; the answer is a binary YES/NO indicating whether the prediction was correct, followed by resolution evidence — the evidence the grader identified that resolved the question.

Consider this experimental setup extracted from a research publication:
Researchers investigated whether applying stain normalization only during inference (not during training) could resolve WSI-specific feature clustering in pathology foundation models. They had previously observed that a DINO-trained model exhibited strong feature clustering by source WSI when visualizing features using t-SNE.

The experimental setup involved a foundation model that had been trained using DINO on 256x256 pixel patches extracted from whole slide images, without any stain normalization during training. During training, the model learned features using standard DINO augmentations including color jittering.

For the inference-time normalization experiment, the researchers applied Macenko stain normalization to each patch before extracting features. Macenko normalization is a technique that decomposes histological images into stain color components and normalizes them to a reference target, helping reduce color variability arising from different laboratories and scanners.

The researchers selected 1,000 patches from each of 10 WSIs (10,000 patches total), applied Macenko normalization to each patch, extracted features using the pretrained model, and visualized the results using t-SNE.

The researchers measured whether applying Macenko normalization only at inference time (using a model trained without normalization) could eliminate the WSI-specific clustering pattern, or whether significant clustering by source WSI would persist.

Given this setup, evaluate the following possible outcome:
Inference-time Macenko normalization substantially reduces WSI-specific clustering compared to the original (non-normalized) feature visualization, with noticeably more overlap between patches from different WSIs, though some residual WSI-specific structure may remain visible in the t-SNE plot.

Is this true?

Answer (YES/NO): NO